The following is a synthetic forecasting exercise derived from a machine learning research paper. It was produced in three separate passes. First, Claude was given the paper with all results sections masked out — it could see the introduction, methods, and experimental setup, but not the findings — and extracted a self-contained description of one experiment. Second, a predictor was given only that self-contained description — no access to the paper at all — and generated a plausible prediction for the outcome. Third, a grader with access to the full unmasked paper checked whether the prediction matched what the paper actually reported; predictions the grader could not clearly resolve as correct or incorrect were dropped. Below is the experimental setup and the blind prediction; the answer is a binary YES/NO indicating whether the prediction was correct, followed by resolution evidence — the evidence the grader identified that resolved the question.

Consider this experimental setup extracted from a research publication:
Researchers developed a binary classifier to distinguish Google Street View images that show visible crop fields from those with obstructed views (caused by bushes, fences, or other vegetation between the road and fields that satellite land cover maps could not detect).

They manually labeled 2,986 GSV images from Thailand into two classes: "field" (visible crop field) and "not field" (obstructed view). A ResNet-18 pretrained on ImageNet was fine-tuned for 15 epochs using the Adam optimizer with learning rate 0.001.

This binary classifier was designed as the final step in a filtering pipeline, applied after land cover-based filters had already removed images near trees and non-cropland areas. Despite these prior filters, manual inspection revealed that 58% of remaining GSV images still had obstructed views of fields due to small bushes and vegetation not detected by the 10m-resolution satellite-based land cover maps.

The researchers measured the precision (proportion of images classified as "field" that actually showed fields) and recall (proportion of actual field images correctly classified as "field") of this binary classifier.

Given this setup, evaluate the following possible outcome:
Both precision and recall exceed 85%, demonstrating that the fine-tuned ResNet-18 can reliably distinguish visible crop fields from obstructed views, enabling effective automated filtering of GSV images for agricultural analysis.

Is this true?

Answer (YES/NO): YES